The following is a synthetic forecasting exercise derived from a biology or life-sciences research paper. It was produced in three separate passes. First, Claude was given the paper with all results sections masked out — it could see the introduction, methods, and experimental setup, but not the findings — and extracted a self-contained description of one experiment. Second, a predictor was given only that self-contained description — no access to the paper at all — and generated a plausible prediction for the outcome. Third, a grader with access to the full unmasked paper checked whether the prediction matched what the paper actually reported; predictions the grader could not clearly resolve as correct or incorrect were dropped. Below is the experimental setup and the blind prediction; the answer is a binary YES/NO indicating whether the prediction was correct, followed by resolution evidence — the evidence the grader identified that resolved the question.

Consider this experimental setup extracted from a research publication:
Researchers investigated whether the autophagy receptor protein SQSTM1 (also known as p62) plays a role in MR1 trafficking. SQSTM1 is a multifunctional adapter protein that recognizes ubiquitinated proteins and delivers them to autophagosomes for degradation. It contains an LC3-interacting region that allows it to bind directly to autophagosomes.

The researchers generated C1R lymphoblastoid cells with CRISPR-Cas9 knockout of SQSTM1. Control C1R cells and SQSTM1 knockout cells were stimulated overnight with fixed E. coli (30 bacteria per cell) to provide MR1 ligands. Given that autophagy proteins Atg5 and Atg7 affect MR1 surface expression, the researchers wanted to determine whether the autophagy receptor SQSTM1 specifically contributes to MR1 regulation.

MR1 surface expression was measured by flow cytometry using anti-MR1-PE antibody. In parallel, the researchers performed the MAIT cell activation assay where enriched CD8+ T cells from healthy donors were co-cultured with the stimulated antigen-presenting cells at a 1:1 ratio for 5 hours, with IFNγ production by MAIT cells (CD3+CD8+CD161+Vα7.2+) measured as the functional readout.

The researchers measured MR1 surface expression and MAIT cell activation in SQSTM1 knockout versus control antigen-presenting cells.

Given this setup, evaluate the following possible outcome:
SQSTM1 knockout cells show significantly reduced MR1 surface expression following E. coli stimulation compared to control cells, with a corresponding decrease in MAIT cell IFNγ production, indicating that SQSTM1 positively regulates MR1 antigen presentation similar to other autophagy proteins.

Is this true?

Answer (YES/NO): NO